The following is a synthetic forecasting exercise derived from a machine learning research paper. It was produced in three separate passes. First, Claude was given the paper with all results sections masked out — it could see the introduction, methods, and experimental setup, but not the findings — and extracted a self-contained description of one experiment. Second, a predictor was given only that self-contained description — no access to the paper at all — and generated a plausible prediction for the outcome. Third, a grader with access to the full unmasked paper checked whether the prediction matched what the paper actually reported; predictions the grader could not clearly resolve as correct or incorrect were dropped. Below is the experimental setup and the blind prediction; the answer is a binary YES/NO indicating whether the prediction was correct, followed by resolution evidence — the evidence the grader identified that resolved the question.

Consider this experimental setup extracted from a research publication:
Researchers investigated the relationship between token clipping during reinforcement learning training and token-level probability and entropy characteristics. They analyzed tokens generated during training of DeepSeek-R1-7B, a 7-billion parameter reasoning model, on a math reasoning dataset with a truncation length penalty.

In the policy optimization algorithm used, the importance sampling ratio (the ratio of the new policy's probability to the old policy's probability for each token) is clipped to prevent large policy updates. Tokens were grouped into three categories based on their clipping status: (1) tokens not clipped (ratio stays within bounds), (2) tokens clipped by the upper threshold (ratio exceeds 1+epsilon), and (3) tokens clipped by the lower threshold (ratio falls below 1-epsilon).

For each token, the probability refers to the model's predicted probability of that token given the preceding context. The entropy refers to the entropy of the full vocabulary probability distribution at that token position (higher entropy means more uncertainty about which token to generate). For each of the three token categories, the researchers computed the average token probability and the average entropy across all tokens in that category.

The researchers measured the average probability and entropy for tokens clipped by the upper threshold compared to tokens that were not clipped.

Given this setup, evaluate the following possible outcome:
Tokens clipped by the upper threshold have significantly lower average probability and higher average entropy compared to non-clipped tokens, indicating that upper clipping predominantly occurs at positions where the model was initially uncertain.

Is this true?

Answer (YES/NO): YES